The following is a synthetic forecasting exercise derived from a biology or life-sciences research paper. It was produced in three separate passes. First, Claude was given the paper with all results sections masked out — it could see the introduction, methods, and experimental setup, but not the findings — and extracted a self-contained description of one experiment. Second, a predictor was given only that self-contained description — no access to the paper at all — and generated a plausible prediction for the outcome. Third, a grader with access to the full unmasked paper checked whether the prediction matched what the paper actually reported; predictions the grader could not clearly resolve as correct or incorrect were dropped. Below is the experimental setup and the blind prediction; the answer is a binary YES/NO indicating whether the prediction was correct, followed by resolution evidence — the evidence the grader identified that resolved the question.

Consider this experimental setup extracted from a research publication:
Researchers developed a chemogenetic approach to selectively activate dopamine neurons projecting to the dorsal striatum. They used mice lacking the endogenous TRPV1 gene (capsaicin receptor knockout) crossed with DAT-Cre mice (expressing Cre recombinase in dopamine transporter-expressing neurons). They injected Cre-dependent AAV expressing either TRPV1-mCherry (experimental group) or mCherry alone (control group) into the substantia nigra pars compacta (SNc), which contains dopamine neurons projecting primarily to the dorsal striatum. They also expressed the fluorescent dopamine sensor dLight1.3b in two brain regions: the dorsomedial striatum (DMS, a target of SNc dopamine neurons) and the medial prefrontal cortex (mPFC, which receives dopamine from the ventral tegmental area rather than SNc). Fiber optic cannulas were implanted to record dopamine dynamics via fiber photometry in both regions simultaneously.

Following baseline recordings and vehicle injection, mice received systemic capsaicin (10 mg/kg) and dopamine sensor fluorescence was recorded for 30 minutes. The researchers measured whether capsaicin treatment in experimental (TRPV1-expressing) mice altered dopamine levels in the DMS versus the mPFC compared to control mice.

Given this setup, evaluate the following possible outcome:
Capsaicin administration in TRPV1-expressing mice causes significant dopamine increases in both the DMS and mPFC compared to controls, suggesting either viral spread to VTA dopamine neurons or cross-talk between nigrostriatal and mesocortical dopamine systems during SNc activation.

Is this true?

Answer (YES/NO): NO